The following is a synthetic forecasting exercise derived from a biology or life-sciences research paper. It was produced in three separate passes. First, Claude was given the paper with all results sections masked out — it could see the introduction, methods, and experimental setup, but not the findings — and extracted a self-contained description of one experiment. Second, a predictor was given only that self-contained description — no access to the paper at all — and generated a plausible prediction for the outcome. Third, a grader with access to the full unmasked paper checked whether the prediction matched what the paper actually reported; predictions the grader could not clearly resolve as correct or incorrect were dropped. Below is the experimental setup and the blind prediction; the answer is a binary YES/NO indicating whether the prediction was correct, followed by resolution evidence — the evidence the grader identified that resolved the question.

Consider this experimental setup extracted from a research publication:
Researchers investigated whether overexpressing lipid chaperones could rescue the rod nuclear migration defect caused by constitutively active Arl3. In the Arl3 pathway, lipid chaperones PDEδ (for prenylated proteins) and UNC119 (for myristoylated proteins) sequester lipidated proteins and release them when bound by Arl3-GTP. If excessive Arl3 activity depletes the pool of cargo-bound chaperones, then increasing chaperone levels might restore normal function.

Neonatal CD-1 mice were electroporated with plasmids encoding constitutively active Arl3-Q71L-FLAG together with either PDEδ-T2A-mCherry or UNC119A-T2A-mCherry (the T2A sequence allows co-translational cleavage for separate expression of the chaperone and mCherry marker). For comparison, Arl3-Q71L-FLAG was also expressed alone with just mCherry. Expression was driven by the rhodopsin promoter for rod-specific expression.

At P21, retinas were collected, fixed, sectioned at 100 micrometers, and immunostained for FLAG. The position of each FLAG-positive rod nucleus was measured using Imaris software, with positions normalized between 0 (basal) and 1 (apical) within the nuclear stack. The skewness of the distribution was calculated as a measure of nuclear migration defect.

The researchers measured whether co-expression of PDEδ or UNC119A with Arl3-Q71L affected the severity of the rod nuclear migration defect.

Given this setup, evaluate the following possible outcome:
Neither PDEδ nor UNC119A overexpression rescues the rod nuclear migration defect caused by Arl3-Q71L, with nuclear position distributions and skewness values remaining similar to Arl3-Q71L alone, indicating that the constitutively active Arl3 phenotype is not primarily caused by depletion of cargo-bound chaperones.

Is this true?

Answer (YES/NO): NO